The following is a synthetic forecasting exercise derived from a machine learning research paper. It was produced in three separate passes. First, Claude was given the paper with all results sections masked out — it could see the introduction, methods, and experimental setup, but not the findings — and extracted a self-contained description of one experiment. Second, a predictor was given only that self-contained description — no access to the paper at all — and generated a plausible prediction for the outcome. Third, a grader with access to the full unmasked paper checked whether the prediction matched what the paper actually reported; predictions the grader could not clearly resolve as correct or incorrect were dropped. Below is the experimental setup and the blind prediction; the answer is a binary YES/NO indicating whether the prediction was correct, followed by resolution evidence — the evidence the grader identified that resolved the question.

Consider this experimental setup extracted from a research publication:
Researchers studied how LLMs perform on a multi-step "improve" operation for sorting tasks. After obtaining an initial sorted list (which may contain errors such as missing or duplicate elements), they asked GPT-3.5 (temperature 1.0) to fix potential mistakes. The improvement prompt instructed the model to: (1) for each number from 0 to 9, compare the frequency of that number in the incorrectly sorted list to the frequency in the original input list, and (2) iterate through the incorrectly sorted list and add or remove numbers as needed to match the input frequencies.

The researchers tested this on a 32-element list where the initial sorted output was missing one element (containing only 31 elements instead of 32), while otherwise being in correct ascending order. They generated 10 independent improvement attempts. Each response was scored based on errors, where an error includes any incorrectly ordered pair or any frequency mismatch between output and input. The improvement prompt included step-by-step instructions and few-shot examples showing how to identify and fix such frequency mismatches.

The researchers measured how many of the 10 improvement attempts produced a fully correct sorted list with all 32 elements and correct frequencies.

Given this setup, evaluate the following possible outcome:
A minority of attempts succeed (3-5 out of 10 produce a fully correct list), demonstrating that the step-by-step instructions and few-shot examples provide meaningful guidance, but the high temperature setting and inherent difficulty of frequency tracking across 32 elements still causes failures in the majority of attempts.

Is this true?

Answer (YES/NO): NO